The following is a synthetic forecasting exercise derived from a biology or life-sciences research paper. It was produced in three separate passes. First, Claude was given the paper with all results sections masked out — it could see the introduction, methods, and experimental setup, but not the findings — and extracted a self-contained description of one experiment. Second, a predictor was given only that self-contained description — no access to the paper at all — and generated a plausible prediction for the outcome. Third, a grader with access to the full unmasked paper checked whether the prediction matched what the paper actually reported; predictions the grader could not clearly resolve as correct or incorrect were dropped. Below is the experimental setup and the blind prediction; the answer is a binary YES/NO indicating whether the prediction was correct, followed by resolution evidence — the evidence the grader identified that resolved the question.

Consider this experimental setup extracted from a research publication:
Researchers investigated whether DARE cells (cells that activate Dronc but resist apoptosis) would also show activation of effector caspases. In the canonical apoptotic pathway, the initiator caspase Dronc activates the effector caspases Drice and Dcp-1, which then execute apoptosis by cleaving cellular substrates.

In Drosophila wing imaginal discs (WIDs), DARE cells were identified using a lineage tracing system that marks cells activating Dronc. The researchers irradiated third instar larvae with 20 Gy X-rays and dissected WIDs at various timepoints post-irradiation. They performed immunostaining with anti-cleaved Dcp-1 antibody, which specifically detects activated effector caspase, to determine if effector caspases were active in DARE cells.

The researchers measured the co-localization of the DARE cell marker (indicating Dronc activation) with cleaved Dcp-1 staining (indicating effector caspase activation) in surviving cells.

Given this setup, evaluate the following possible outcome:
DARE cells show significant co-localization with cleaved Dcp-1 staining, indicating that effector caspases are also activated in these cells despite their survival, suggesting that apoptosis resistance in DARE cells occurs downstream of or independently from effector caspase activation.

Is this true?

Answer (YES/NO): NO